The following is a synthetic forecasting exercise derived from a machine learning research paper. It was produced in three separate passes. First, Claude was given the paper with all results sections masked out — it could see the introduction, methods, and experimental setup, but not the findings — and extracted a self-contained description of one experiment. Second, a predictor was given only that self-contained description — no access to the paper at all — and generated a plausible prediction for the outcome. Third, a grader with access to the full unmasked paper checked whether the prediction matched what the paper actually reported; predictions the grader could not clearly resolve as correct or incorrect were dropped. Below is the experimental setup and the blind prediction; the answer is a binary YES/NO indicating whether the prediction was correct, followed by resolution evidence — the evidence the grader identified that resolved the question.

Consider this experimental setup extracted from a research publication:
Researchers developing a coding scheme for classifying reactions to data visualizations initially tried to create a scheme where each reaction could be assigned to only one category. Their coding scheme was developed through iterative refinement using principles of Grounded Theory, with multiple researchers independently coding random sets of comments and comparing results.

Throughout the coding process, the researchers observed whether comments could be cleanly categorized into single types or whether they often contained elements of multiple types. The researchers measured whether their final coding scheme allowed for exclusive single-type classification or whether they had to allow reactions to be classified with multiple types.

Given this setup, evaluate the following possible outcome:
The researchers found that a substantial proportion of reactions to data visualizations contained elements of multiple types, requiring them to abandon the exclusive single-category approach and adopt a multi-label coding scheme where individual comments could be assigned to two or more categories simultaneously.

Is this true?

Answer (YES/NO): NO